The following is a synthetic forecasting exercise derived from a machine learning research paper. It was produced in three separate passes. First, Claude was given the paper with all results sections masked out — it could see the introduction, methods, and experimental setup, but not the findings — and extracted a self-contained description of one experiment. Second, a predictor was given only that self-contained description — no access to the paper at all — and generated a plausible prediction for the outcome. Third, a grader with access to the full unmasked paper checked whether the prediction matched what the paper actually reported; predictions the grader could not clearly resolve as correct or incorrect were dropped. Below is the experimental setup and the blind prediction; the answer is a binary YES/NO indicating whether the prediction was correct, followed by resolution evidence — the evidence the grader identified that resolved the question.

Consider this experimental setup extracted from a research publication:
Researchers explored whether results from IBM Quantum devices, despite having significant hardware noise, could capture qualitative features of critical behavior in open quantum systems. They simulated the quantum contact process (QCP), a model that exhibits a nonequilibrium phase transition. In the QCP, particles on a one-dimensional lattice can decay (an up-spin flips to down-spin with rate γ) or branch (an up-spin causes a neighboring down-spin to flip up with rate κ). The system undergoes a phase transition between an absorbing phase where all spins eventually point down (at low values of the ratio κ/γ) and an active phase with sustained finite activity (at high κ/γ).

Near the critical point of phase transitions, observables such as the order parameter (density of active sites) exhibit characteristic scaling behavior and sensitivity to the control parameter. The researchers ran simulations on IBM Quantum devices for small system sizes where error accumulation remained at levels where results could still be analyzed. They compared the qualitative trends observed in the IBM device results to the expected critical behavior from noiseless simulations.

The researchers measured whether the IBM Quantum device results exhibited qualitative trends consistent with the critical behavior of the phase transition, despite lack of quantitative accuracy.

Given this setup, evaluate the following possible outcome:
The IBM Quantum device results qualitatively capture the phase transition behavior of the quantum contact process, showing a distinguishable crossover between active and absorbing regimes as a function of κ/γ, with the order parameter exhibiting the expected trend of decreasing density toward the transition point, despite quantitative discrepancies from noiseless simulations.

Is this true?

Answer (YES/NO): NO